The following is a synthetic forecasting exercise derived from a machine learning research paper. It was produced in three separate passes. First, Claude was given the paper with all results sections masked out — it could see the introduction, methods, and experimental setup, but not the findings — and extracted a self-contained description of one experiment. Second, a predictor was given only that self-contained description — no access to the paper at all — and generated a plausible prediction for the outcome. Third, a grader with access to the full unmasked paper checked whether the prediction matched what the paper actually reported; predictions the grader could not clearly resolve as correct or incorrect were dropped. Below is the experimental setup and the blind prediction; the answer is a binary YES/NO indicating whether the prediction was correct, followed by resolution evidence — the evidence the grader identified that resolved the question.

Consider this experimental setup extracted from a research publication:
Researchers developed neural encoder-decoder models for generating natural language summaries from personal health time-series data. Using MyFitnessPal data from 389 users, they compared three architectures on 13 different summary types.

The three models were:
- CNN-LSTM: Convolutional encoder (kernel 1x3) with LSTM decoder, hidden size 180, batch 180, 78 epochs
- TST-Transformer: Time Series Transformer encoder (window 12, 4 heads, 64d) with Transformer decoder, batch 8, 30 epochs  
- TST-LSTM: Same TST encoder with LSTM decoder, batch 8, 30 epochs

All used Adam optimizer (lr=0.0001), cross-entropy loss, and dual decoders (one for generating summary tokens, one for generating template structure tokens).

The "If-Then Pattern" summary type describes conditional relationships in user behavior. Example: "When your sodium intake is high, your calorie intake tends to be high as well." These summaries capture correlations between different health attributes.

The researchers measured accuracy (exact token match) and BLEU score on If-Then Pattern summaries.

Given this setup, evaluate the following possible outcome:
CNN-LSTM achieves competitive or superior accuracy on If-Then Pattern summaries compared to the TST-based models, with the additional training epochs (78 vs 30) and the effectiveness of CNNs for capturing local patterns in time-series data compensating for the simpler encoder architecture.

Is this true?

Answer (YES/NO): YES